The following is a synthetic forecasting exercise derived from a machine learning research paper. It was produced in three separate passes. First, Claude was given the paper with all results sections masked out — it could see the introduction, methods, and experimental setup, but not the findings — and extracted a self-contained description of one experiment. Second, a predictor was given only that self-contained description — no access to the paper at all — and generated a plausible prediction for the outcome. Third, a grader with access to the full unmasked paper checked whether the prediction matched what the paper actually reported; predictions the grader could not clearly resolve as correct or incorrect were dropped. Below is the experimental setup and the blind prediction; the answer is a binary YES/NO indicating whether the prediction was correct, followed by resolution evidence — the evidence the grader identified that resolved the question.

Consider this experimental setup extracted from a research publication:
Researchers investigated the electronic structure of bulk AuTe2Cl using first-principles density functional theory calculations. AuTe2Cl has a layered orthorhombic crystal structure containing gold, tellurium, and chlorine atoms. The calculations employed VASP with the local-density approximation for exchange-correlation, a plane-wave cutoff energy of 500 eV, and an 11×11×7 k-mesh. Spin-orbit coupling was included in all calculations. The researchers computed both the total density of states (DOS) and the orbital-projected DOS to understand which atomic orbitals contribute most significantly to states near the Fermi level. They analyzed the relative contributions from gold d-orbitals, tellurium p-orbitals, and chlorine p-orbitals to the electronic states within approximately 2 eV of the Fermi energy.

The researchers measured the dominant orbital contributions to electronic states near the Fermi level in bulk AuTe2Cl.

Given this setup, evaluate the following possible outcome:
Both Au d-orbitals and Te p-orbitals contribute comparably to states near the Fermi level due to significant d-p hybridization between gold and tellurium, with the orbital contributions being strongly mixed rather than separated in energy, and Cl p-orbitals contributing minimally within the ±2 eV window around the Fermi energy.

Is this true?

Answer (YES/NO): NO